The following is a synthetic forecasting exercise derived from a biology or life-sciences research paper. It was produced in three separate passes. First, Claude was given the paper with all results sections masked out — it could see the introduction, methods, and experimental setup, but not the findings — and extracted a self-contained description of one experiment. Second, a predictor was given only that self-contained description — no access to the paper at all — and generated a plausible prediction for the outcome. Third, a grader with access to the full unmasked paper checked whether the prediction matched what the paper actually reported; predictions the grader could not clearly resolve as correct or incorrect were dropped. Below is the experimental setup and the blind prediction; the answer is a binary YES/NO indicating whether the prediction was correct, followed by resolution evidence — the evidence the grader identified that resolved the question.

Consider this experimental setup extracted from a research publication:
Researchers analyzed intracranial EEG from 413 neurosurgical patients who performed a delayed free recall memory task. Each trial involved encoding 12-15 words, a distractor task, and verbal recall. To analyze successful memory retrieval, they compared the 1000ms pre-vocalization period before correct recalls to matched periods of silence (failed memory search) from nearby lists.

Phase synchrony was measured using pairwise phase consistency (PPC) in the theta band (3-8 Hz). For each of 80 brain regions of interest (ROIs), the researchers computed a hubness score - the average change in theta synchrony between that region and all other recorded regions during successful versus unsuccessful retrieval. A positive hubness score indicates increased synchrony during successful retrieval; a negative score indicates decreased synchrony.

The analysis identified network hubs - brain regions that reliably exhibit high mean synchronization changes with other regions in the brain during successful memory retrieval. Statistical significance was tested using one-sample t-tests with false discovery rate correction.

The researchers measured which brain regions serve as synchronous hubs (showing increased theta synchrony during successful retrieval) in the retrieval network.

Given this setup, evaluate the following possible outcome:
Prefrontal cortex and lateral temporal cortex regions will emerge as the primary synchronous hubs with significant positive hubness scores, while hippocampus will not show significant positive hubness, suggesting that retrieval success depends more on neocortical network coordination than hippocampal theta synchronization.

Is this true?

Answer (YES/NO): NO